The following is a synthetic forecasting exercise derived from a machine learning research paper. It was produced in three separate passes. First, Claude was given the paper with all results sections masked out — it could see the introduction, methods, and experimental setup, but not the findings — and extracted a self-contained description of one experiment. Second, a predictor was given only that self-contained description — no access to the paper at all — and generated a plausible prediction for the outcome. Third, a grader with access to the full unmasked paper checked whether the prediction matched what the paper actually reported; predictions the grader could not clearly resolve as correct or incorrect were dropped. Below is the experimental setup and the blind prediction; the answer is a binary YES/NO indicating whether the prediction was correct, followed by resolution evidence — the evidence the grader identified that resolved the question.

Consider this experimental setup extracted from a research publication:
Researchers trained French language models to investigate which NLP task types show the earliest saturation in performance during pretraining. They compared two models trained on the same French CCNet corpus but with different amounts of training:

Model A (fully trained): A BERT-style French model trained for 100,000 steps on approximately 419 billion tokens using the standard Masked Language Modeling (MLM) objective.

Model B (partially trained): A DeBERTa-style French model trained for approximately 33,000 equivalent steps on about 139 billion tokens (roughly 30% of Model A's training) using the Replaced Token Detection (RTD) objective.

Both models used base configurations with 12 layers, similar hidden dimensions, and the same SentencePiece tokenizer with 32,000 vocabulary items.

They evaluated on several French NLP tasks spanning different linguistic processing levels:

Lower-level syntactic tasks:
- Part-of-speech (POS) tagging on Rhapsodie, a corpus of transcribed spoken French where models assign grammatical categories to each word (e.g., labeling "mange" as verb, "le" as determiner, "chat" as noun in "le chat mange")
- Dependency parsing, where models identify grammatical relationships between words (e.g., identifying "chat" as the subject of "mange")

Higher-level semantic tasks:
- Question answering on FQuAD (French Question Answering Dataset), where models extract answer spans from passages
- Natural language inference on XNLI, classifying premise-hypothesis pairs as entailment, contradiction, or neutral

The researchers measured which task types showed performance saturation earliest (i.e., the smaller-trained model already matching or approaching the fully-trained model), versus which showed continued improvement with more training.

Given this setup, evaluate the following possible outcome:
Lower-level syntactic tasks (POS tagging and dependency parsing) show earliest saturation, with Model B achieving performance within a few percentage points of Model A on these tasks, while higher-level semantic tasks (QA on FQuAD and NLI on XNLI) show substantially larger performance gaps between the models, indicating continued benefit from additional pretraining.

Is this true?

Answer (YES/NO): NO